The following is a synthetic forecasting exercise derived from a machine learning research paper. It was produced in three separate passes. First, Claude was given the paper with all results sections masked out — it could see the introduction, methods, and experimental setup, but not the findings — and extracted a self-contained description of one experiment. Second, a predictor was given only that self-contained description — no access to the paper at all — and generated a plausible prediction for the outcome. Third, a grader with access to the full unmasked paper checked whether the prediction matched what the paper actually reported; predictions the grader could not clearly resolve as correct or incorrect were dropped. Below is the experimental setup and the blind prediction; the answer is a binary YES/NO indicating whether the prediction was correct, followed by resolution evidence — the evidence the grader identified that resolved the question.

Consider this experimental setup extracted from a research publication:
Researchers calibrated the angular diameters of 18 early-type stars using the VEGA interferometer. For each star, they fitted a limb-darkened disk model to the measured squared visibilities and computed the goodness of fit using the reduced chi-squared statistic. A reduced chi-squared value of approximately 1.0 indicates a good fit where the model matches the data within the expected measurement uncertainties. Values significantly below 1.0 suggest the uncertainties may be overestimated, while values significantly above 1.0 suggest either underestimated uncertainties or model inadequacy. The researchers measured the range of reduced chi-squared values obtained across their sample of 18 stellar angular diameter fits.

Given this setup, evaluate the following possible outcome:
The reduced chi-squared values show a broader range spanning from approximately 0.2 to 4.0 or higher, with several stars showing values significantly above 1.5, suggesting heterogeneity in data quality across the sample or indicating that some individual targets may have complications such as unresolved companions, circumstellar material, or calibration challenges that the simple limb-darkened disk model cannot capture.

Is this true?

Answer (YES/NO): NO